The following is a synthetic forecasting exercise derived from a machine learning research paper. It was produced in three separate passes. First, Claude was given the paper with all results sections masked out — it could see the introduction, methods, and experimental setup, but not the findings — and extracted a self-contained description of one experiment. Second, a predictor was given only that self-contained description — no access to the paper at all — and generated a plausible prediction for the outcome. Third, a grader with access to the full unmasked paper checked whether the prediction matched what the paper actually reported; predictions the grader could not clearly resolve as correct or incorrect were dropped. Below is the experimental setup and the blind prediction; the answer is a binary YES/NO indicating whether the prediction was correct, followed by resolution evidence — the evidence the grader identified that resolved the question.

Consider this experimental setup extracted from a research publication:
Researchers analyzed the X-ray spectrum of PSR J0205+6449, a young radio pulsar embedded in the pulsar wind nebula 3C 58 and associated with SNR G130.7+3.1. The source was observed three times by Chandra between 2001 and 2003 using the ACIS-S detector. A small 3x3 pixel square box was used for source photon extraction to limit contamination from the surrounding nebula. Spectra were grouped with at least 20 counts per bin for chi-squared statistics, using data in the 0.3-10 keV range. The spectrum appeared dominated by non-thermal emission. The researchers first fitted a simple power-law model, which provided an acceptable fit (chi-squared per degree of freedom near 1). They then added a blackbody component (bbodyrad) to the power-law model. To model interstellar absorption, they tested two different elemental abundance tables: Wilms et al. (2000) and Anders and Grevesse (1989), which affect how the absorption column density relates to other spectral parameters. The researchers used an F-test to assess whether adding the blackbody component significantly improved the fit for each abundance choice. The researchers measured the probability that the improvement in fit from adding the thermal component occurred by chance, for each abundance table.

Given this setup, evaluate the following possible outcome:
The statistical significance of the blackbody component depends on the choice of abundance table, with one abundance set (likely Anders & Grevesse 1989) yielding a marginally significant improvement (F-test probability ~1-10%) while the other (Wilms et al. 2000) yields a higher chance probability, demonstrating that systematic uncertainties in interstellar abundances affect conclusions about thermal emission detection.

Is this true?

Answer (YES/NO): NO